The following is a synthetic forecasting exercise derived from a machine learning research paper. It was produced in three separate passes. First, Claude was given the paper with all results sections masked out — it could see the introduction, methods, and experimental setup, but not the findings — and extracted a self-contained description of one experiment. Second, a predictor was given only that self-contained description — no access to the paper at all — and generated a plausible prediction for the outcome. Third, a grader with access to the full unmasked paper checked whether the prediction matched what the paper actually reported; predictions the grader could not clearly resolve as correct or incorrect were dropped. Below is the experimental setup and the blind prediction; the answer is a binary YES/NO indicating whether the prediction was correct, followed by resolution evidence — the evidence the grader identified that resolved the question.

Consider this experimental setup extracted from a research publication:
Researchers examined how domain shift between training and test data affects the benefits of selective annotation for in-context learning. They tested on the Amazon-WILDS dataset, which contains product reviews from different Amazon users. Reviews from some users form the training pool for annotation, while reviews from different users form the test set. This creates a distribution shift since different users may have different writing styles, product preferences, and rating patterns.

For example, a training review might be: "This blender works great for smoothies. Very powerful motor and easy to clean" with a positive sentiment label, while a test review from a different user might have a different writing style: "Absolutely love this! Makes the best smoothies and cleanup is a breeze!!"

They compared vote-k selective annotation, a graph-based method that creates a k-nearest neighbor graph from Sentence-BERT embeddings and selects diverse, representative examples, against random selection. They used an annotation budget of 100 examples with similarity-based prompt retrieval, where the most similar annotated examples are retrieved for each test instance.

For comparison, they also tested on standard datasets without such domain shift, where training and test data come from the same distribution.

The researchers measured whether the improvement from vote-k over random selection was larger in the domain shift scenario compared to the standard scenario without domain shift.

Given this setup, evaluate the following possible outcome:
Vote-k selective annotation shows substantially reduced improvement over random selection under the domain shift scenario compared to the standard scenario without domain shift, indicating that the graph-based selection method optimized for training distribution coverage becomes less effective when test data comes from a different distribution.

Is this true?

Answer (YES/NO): NO